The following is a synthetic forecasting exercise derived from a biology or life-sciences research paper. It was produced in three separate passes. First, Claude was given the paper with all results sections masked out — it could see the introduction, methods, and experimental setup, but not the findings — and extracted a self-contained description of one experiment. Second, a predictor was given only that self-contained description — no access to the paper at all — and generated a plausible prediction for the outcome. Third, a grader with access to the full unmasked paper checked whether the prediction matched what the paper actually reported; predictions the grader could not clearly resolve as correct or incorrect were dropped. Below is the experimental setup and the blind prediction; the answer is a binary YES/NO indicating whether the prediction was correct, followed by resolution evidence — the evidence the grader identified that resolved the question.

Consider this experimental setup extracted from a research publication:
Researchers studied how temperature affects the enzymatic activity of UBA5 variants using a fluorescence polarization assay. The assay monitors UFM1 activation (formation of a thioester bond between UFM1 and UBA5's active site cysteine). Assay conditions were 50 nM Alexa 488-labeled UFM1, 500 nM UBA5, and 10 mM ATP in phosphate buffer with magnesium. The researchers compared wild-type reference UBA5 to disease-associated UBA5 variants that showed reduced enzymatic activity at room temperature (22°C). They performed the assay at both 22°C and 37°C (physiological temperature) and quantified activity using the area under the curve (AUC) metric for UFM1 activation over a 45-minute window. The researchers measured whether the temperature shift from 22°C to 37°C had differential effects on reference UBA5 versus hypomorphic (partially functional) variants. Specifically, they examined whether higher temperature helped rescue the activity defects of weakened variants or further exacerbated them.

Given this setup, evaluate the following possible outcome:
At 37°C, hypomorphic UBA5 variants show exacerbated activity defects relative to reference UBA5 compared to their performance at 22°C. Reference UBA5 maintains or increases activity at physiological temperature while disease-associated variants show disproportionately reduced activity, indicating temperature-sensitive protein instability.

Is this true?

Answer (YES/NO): NO